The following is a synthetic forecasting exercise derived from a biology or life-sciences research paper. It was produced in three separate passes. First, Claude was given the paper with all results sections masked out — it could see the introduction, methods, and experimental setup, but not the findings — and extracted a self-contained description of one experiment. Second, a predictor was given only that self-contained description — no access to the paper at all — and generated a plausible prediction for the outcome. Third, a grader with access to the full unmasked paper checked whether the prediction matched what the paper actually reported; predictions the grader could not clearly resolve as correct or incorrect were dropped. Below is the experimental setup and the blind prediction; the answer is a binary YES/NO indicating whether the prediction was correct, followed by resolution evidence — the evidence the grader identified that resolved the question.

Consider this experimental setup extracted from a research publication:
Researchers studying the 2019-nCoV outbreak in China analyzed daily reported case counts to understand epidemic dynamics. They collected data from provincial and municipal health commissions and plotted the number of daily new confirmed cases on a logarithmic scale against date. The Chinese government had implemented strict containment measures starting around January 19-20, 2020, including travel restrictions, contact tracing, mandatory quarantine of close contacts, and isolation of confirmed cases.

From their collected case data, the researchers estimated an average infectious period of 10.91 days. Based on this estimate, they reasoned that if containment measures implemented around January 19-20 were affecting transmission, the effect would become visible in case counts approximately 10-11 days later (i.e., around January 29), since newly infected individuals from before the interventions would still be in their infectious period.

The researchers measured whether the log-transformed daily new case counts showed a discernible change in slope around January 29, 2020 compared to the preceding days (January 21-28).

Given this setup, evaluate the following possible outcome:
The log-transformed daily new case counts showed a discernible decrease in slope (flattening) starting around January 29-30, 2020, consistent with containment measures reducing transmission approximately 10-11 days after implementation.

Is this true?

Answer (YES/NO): YES